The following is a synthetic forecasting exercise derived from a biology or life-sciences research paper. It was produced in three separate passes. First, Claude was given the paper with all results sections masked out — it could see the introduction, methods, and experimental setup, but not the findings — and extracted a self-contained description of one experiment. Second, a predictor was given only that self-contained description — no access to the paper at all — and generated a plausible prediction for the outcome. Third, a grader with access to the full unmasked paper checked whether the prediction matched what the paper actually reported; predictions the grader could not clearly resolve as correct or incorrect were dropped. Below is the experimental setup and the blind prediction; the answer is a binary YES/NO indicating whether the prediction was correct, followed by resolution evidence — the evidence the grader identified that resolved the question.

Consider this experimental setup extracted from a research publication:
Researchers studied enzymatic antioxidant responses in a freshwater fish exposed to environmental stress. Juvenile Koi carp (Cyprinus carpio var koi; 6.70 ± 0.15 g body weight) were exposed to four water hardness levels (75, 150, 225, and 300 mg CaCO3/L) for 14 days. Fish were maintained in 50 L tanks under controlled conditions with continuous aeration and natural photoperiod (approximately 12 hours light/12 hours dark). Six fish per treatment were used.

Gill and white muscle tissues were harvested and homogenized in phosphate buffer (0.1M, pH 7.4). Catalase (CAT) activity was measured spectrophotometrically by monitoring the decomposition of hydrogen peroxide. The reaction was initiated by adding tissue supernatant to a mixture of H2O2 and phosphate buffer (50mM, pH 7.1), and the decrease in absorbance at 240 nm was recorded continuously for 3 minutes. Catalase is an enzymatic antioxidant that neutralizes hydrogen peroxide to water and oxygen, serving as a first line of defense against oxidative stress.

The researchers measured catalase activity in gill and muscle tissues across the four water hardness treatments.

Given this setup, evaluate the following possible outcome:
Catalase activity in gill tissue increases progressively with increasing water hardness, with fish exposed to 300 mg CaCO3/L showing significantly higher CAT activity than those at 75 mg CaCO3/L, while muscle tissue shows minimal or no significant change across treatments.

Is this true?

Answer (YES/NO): NO